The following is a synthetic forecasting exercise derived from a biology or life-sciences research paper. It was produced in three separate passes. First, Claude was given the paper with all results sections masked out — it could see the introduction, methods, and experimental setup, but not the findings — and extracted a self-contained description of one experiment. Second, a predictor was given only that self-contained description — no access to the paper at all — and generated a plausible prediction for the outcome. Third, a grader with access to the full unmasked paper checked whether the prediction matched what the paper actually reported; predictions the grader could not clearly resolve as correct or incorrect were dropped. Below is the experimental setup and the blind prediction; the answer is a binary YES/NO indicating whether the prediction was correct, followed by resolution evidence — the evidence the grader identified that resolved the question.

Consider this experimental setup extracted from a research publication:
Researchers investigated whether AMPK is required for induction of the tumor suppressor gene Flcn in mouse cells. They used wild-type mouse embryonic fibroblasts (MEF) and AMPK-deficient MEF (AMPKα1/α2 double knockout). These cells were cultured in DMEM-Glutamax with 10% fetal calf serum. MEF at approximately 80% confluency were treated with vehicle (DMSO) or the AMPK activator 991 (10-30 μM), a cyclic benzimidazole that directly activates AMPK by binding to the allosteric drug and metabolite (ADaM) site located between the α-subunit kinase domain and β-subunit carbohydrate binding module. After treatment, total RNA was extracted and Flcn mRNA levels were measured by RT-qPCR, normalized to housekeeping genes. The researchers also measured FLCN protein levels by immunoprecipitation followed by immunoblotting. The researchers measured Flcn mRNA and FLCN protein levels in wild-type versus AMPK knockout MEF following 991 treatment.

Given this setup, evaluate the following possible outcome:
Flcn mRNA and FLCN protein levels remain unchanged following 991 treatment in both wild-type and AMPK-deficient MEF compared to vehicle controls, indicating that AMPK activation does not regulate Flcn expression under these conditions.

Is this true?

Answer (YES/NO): NO